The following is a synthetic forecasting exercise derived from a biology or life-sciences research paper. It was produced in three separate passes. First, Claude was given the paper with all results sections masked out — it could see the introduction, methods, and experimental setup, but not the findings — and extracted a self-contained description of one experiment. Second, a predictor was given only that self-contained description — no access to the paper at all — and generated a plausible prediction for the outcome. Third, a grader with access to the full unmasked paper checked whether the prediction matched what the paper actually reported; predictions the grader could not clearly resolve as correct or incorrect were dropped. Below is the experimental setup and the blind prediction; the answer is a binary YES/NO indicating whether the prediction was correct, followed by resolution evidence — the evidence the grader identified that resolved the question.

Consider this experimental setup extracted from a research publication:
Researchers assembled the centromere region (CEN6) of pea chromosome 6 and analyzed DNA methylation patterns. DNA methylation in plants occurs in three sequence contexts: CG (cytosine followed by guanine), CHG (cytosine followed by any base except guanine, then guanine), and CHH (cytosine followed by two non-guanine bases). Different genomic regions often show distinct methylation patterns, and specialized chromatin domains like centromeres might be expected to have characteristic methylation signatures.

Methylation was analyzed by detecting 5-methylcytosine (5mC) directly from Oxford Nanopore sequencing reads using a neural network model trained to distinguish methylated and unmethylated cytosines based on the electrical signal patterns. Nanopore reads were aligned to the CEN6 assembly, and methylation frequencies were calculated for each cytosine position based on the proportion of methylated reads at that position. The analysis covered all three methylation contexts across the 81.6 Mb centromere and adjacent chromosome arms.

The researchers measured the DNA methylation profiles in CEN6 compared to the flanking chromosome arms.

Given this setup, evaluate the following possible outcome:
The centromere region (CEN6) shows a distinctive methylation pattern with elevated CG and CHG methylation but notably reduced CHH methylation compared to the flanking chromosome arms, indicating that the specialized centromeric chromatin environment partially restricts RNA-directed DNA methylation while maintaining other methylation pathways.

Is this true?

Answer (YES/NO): NO